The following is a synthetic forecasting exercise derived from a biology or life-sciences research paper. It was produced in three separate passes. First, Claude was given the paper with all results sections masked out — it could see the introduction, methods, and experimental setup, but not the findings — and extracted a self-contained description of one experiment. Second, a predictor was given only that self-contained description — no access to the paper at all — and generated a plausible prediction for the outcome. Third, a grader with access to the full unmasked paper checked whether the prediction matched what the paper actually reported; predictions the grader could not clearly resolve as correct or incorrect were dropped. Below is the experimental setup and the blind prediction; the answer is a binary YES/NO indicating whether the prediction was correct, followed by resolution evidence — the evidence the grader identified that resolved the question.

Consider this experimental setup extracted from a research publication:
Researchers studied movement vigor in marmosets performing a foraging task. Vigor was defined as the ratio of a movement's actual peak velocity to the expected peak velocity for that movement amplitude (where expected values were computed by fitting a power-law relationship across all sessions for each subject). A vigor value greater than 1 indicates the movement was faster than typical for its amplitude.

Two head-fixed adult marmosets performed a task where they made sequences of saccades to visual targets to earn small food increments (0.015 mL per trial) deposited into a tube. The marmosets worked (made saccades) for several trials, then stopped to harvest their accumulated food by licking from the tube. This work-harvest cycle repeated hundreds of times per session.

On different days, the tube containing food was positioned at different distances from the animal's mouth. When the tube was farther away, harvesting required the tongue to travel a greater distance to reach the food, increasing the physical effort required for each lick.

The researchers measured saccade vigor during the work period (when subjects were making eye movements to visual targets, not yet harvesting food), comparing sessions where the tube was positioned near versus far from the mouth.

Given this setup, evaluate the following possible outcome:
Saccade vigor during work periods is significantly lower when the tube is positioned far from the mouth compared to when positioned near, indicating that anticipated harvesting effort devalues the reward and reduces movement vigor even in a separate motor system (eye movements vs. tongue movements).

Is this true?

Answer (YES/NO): YES